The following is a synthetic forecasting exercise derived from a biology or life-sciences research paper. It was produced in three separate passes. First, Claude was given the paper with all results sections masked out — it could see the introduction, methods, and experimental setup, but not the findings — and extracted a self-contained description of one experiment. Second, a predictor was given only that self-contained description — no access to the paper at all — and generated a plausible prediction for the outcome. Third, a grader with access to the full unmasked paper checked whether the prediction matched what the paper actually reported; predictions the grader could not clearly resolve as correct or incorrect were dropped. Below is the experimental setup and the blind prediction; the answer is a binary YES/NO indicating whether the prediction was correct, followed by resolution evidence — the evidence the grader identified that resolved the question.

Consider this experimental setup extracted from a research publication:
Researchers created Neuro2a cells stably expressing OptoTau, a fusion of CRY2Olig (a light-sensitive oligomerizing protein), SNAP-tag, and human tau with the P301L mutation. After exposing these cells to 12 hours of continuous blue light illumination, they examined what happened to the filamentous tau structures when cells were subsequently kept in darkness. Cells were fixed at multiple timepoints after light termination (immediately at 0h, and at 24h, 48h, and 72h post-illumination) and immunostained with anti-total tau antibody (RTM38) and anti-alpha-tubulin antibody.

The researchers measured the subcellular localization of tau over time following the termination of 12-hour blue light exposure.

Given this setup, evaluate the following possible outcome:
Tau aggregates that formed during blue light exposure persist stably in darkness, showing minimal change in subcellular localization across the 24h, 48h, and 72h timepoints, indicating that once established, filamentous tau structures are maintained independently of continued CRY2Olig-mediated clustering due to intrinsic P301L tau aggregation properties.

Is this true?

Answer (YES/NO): NO